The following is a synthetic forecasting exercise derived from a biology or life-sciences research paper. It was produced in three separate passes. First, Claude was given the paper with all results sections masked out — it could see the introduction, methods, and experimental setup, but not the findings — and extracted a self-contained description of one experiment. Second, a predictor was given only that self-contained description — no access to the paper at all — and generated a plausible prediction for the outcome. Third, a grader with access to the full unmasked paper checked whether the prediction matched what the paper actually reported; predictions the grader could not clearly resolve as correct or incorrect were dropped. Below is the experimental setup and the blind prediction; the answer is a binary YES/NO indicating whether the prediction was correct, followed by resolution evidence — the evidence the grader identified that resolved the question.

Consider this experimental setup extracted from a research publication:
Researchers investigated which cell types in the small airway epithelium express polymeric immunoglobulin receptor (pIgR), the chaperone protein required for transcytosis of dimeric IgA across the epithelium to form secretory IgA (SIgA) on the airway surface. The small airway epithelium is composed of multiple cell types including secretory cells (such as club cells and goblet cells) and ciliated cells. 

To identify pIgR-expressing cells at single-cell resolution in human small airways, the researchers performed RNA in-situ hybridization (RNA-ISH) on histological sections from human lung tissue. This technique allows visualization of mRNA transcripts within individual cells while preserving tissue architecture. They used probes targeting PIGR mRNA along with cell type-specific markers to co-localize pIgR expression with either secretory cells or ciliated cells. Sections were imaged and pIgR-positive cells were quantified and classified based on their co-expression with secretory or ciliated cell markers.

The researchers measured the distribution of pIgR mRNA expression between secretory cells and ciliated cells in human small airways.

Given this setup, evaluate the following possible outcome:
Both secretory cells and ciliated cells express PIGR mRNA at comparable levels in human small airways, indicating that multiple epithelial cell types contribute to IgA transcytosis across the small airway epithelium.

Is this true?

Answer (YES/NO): NO